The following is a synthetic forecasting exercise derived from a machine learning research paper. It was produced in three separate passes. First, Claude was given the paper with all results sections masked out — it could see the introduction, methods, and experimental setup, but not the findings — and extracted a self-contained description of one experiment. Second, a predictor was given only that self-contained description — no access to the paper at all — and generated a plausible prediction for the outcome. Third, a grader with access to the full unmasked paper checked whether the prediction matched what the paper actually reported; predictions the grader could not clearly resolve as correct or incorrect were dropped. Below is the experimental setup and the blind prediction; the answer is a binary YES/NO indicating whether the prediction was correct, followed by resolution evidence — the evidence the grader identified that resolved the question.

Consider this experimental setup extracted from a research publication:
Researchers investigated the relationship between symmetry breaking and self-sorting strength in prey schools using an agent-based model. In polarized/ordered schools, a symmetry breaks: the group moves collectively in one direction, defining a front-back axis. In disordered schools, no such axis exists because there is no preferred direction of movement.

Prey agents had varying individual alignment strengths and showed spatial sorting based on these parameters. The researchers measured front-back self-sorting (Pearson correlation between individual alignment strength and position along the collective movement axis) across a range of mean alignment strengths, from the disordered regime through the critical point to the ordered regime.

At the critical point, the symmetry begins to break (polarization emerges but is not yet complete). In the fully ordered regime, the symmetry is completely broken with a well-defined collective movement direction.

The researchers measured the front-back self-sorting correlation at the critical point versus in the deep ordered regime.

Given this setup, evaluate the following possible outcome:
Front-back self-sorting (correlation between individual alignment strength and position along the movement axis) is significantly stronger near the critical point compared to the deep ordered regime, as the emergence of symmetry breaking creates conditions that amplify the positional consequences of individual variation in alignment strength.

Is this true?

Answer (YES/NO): YES